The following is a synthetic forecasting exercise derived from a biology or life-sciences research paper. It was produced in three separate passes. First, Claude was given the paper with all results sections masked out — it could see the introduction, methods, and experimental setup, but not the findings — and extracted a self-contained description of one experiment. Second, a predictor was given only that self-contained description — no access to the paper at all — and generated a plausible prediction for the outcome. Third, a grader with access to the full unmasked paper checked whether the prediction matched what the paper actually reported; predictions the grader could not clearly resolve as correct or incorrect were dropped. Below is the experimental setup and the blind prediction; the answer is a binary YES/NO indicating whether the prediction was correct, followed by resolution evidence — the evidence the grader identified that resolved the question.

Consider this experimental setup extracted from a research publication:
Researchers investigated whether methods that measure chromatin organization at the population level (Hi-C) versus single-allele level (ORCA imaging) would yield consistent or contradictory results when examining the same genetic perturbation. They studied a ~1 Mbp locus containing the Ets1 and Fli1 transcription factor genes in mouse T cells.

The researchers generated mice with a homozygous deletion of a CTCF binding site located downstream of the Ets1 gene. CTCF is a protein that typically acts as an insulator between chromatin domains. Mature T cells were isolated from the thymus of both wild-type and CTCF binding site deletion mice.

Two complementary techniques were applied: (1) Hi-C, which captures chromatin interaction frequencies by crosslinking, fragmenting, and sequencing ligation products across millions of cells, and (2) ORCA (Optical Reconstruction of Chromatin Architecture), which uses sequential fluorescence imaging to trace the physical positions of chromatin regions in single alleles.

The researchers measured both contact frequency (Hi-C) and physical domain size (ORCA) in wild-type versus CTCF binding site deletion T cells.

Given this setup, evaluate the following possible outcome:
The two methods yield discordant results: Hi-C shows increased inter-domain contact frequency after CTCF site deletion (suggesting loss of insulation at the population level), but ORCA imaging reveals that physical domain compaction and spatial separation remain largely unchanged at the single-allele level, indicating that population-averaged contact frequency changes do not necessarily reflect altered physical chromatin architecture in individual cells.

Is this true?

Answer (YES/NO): NO